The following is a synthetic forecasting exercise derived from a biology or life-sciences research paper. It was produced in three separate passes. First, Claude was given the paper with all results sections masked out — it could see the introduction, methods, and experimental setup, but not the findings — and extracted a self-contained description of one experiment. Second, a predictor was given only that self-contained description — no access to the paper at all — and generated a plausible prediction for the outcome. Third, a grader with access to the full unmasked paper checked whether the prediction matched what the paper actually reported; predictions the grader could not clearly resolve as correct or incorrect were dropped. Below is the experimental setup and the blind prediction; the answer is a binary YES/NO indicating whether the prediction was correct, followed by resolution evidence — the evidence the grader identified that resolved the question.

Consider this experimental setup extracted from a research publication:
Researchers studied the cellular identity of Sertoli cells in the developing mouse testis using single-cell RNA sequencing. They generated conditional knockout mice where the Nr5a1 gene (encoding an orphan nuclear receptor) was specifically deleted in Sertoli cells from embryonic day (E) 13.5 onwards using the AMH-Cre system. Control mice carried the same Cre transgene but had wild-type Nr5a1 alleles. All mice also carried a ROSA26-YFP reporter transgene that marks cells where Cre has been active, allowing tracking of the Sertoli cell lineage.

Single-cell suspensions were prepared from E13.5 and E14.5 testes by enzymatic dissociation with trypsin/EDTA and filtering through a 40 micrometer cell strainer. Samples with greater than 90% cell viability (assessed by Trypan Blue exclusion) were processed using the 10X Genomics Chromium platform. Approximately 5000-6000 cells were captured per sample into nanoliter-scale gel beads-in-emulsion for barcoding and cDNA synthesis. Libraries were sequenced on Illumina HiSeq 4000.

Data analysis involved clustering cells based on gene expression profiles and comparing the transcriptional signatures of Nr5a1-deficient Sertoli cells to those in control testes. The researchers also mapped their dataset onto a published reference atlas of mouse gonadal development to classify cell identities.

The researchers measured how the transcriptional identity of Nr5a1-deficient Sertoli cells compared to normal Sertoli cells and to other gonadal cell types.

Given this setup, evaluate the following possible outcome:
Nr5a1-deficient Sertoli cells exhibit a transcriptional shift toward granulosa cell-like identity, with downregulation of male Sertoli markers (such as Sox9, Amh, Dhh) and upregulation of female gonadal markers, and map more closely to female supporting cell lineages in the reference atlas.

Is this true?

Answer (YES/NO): YES